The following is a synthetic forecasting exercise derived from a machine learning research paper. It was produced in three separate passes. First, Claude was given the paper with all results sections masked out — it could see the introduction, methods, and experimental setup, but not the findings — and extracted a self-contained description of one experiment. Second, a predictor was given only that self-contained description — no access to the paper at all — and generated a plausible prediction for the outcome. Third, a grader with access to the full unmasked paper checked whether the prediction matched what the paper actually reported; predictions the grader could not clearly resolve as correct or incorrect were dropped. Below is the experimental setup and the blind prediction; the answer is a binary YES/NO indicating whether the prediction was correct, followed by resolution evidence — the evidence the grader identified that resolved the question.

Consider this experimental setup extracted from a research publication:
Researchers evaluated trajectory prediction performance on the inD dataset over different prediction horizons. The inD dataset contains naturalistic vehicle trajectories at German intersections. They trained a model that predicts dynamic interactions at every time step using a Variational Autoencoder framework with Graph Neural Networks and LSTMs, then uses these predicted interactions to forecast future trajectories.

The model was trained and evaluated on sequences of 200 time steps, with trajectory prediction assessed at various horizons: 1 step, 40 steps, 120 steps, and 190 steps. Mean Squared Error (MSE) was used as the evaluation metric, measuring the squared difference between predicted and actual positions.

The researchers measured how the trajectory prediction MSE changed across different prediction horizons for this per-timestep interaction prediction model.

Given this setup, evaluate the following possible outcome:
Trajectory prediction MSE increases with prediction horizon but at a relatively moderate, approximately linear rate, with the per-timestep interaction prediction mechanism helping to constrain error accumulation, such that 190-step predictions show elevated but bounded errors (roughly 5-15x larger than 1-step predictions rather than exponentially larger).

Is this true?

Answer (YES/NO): NO